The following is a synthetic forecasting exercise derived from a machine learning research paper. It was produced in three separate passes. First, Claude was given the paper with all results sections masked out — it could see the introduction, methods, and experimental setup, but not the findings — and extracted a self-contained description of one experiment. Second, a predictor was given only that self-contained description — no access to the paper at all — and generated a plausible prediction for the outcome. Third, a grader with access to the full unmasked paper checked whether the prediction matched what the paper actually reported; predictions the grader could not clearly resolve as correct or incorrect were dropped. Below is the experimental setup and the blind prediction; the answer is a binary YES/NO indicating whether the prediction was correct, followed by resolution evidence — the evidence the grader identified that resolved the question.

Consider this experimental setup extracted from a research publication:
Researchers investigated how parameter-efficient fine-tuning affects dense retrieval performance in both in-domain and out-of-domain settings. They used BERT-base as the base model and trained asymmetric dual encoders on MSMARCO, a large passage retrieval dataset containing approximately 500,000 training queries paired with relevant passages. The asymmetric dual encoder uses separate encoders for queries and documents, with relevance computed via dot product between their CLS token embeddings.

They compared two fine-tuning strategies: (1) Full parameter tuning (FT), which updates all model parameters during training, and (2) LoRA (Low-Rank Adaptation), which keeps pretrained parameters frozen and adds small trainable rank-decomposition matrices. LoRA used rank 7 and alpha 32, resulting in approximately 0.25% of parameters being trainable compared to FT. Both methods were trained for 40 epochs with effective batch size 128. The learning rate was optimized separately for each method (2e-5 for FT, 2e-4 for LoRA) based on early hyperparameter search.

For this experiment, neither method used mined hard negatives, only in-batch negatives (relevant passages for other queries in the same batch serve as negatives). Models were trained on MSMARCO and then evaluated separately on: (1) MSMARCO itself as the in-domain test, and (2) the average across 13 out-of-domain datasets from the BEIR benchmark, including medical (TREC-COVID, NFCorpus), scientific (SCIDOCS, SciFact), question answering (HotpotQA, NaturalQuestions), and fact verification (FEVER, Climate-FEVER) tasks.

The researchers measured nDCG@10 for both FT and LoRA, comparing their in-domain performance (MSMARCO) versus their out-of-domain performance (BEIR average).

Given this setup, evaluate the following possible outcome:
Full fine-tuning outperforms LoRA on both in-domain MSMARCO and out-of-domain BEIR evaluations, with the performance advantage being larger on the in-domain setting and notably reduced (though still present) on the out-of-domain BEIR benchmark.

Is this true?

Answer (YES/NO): NO